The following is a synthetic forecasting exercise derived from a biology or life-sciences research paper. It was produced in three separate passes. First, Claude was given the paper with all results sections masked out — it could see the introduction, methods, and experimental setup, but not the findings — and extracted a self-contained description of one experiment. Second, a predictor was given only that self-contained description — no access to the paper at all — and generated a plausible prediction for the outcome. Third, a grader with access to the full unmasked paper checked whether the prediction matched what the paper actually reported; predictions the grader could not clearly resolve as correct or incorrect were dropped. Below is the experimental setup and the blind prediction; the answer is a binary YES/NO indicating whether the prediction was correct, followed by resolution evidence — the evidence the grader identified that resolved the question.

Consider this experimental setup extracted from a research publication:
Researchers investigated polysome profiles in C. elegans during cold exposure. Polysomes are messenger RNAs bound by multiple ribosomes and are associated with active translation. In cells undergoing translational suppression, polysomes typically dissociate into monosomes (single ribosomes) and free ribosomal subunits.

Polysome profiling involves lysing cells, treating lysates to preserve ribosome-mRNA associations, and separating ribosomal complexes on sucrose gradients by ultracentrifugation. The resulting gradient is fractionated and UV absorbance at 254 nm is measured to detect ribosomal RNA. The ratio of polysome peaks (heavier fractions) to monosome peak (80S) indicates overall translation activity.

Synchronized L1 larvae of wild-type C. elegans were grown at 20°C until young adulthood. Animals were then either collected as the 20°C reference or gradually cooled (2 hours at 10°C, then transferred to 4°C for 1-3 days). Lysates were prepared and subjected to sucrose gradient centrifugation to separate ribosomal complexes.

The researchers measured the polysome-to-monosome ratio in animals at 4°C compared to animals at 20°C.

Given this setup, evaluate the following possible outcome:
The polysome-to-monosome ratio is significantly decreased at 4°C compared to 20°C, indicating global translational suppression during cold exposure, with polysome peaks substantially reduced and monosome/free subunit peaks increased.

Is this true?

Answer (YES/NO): YES